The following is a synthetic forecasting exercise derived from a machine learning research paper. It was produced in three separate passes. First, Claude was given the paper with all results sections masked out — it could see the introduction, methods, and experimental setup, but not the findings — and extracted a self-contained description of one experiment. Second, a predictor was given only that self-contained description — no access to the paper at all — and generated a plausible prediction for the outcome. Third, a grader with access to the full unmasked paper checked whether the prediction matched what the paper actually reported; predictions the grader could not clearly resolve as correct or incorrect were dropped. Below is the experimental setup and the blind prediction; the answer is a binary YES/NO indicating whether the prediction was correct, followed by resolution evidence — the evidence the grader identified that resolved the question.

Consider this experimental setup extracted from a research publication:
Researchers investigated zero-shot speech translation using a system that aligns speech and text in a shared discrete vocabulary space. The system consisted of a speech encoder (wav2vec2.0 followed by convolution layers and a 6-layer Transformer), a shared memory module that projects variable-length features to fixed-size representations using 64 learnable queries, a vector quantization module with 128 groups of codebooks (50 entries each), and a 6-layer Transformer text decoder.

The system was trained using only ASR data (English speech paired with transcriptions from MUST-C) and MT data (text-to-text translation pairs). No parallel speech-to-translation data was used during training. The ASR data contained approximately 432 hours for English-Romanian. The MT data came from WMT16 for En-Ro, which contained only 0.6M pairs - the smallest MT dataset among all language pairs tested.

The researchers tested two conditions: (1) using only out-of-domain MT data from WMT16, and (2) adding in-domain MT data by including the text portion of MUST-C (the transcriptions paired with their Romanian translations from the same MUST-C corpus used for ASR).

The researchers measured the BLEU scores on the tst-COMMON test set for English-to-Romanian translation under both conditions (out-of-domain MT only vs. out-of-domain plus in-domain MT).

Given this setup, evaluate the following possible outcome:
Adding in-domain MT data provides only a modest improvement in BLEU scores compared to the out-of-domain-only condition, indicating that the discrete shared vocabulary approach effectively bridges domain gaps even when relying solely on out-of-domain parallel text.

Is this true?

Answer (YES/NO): NO